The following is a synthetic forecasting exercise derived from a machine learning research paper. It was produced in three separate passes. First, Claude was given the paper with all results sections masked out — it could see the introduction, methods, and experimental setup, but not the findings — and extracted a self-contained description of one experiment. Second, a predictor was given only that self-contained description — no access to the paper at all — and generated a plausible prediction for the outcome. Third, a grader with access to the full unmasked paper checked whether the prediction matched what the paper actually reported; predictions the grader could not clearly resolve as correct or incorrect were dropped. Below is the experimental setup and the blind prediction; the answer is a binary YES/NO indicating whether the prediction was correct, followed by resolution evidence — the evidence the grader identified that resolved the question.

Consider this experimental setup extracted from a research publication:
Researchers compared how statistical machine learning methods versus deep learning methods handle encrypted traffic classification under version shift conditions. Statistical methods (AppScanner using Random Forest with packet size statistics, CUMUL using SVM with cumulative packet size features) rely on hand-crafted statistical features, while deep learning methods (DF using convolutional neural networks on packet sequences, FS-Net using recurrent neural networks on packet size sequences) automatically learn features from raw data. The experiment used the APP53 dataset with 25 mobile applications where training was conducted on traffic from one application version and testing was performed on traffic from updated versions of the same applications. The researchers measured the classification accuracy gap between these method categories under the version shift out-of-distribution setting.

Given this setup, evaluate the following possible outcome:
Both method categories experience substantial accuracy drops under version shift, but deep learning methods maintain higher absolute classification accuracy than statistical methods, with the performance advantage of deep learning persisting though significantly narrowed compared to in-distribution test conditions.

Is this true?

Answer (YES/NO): NO